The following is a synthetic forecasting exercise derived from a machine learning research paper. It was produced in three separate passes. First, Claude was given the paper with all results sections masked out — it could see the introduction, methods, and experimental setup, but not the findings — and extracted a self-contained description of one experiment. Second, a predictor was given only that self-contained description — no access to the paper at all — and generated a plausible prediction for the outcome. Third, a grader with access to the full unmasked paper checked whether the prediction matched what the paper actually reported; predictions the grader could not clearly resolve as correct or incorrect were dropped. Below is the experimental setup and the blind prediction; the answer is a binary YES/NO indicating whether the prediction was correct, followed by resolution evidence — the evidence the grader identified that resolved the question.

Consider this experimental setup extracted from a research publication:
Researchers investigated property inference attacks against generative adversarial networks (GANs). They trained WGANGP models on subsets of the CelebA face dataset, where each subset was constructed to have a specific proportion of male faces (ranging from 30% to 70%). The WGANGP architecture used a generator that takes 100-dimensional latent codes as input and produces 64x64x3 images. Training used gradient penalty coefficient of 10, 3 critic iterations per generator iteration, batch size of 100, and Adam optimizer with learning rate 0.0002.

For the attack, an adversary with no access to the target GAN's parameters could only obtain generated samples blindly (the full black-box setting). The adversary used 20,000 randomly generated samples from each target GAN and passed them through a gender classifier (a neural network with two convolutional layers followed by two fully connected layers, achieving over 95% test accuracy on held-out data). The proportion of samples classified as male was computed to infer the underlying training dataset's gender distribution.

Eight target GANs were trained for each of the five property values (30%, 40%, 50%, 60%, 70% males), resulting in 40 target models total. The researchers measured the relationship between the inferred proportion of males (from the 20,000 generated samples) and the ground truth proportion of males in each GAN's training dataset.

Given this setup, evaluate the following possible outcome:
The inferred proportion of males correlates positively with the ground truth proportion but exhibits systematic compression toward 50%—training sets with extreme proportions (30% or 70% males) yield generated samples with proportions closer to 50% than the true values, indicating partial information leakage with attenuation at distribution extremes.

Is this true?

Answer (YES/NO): NO